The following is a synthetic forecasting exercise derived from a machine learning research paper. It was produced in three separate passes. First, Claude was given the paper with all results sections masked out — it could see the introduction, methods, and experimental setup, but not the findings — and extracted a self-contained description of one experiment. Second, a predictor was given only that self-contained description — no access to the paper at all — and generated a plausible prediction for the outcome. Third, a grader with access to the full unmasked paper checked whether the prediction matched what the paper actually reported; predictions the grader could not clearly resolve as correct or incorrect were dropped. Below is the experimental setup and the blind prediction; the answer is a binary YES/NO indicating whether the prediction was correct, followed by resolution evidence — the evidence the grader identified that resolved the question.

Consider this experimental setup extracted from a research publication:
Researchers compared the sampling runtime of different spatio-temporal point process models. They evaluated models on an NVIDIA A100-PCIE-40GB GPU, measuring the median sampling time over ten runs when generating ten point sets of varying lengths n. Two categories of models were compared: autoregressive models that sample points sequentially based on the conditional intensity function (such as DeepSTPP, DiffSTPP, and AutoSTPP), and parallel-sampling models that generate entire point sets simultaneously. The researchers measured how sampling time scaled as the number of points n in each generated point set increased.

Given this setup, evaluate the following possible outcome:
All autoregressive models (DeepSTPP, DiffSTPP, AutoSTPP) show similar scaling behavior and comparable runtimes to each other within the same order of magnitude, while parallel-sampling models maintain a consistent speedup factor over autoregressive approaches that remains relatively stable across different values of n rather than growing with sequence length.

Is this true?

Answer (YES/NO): NO